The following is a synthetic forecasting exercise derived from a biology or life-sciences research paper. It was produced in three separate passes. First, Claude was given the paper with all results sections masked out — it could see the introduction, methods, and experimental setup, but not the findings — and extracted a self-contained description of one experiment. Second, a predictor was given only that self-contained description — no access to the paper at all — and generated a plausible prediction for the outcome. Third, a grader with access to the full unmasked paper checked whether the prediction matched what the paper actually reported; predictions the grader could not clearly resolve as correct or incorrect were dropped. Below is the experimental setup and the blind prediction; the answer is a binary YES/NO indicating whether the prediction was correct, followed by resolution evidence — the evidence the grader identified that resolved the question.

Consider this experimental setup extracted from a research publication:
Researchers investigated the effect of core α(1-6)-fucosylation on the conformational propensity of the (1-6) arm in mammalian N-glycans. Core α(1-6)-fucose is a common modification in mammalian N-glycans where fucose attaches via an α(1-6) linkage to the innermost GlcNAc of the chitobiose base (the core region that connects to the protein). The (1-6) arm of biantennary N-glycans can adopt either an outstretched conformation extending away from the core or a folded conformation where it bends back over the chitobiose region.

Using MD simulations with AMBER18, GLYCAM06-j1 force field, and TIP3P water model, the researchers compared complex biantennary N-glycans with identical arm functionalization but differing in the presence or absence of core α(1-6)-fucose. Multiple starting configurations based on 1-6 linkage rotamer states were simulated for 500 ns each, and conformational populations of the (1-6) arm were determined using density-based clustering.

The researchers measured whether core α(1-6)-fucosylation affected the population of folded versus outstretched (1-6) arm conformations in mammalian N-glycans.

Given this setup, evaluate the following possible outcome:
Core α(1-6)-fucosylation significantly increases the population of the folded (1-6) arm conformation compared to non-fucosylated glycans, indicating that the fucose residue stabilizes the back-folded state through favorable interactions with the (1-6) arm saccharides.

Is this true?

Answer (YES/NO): NO